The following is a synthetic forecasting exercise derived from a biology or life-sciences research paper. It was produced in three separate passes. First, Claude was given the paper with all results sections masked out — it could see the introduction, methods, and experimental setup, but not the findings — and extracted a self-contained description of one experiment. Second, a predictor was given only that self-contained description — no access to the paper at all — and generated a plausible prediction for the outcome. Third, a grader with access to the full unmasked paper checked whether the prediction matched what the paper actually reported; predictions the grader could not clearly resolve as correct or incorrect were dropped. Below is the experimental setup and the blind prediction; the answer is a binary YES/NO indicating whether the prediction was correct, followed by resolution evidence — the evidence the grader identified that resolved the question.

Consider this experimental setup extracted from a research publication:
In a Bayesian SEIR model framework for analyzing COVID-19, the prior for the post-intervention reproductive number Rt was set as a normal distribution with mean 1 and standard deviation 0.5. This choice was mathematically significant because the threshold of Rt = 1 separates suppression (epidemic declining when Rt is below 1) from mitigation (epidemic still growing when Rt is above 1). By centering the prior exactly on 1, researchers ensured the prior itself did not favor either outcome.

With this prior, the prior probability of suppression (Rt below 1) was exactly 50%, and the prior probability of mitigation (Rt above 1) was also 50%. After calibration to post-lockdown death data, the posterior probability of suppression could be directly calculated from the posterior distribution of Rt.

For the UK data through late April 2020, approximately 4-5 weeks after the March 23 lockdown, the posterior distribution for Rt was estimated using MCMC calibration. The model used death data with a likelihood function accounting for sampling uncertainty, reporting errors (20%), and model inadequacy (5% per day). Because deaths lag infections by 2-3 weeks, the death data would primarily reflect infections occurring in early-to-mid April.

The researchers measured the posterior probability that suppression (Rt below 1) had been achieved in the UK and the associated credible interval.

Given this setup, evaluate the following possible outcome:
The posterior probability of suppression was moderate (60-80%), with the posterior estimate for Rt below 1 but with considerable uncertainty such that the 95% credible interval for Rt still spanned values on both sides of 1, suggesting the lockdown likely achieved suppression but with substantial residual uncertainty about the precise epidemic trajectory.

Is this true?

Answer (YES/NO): NO